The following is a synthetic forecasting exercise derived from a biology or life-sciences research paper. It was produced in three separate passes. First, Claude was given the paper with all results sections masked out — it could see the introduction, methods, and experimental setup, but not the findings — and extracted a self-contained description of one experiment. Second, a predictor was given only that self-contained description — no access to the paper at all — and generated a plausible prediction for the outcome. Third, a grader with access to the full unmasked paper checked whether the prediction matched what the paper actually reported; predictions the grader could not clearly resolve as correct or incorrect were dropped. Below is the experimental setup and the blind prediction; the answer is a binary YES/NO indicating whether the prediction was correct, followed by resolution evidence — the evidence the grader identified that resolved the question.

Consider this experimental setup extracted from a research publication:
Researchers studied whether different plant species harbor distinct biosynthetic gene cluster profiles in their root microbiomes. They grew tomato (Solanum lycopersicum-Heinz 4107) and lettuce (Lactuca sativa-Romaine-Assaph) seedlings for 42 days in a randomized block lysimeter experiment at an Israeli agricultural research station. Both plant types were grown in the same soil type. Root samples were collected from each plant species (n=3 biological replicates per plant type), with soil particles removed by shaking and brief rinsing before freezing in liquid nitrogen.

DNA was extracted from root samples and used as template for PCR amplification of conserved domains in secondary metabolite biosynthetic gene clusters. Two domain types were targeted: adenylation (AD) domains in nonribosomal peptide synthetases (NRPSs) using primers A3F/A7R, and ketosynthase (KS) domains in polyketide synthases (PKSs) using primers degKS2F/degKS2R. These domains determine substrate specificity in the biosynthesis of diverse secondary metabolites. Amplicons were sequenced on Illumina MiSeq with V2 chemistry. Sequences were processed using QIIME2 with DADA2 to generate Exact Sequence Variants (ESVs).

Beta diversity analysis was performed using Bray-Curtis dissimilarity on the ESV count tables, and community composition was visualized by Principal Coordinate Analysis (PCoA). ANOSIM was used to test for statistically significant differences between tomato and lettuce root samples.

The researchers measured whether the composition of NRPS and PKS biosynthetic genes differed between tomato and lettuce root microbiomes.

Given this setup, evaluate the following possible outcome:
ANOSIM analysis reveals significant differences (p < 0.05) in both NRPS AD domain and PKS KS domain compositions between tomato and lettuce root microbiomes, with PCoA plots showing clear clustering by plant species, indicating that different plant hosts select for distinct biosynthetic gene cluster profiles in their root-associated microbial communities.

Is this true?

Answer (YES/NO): NO